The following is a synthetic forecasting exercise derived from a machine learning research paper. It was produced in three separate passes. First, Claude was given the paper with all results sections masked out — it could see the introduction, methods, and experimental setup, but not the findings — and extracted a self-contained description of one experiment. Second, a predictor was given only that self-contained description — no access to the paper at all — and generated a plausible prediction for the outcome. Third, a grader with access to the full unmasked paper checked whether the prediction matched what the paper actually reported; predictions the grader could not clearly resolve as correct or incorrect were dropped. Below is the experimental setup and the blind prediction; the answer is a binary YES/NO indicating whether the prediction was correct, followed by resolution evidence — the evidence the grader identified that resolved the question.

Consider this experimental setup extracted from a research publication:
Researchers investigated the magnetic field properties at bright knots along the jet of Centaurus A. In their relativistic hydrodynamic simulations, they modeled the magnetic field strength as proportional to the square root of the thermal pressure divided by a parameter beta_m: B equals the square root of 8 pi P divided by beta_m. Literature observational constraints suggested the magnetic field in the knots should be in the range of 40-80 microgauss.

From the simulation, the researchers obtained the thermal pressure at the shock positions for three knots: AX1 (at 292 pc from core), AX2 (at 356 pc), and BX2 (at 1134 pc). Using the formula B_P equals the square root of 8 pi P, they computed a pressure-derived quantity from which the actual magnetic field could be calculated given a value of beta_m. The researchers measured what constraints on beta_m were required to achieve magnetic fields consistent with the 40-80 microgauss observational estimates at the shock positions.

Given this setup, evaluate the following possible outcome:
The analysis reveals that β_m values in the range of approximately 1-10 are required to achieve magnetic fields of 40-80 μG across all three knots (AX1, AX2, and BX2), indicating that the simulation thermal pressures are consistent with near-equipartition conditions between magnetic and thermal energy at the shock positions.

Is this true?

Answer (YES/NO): NO